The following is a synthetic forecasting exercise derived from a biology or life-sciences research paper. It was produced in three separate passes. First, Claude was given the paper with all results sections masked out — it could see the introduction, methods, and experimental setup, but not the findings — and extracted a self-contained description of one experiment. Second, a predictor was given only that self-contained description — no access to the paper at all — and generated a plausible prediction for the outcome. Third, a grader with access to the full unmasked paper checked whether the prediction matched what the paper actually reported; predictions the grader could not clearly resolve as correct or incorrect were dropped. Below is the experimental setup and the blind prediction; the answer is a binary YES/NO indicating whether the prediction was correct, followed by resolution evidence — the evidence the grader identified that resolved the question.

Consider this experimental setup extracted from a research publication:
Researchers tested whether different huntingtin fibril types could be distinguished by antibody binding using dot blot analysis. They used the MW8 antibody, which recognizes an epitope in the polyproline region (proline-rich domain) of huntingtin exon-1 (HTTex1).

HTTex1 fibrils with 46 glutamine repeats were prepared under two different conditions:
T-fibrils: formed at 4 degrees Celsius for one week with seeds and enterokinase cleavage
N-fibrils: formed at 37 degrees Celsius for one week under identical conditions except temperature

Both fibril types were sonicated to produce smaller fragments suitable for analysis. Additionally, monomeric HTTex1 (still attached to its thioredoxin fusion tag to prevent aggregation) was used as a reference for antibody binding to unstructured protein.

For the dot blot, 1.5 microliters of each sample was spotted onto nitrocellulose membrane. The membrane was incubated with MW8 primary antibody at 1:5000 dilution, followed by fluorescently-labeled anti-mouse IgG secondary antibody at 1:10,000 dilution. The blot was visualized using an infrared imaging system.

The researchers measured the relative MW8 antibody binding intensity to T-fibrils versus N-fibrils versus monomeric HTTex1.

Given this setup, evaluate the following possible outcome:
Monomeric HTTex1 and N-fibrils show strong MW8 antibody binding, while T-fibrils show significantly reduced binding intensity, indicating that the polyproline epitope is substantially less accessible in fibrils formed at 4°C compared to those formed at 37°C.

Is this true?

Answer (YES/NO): NO